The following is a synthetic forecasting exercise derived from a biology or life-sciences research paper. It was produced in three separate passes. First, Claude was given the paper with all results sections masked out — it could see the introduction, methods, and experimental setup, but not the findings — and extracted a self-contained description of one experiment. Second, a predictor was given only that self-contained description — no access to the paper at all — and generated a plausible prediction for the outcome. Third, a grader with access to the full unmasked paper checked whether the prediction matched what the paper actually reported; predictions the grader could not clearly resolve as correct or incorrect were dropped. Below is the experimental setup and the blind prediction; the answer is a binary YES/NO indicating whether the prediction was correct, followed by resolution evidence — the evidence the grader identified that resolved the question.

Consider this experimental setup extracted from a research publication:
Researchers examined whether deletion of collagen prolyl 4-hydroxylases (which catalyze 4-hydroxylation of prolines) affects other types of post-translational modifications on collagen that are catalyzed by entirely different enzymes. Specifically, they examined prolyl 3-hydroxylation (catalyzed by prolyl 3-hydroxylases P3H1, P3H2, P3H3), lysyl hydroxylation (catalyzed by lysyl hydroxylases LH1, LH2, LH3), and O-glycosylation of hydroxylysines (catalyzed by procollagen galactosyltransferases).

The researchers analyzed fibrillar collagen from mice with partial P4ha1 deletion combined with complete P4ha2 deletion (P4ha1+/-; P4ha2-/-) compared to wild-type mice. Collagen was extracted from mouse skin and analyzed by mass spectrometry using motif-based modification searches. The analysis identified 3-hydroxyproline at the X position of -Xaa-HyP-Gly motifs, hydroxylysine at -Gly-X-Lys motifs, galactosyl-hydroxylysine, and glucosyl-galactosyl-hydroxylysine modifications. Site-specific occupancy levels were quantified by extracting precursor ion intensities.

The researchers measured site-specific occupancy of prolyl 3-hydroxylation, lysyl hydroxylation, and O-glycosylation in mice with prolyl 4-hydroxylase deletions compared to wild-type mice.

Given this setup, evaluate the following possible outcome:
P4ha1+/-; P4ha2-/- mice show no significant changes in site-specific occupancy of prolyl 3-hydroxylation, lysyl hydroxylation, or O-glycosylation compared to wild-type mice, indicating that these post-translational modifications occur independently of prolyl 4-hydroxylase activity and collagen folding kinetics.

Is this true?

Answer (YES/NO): NO